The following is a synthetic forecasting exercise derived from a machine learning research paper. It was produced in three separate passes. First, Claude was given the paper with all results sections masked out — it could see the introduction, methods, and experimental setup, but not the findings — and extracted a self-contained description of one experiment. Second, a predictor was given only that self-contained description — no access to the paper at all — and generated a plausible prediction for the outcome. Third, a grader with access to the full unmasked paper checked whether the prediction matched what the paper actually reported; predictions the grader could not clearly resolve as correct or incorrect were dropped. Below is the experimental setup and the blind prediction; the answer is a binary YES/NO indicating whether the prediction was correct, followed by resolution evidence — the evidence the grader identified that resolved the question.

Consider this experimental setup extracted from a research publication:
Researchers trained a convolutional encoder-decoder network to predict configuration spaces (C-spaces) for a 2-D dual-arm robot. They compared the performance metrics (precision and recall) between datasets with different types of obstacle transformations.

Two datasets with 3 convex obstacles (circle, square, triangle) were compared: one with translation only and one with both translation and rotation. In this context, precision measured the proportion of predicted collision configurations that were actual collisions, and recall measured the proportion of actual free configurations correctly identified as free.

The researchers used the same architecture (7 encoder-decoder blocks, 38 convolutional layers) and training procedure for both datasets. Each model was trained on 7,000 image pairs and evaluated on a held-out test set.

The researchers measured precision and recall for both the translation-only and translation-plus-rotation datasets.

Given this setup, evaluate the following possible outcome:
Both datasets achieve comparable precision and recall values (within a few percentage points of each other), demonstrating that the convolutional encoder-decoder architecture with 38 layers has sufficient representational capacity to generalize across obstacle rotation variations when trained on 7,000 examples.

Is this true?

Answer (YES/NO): YES